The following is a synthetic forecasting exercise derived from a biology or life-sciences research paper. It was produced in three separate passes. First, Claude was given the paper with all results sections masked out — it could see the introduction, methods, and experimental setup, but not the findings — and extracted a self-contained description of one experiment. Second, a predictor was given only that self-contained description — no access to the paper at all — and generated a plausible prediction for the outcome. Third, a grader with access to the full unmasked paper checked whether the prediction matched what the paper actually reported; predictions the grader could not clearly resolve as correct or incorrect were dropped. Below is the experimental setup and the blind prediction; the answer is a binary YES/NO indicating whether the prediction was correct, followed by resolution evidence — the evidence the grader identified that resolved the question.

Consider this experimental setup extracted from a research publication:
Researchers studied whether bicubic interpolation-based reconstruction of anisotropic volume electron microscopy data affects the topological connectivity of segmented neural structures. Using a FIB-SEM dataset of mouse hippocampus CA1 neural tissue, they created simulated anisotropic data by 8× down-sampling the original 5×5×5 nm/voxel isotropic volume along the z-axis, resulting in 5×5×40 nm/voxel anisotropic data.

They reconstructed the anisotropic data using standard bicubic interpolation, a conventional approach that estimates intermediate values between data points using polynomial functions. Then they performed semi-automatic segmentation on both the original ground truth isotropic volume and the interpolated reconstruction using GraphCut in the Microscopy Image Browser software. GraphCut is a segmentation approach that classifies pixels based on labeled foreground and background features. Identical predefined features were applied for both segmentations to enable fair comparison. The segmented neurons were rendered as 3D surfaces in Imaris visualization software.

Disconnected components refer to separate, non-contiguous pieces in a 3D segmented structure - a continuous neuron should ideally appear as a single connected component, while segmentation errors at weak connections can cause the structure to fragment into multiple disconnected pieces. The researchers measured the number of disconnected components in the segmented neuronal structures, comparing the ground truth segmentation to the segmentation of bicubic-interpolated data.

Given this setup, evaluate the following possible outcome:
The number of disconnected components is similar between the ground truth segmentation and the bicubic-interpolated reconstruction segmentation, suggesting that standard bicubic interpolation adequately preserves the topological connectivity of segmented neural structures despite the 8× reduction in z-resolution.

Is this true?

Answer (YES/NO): NO